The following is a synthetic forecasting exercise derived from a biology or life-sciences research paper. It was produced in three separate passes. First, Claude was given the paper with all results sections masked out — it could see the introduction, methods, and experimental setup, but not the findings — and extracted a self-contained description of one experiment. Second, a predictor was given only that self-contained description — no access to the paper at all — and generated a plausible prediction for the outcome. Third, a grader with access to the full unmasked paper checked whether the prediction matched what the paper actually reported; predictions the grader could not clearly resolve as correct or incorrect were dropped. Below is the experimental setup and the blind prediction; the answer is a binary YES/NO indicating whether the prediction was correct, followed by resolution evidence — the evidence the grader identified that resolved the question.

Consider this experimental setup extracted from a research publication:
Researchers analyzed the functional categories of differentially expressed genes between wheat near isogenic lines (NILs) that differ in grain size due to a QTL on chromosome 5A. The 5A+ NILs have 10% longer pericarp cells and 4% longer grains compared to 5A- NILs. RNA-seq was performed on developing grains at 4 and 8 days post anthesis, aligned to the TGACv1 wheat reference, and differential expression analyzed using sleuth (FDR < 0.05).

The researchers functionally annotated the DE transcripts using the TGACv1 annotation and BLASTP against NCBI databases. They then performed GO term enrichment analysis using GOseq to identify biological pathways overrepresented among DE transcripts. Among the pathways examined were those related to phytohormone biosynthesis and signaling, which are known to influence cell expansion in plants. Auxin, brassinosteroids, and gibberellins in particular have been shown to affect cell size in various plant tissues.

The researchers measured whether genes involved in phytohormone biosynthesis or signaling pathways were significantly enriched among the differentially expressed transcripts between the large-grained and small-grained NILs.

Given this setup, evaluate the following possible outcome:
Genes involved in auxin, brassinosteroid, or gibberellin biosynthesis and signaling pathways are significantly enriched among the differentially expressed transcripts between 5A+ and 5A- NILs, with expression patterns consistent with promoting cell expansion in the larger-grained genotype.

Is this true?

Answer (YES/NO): NO